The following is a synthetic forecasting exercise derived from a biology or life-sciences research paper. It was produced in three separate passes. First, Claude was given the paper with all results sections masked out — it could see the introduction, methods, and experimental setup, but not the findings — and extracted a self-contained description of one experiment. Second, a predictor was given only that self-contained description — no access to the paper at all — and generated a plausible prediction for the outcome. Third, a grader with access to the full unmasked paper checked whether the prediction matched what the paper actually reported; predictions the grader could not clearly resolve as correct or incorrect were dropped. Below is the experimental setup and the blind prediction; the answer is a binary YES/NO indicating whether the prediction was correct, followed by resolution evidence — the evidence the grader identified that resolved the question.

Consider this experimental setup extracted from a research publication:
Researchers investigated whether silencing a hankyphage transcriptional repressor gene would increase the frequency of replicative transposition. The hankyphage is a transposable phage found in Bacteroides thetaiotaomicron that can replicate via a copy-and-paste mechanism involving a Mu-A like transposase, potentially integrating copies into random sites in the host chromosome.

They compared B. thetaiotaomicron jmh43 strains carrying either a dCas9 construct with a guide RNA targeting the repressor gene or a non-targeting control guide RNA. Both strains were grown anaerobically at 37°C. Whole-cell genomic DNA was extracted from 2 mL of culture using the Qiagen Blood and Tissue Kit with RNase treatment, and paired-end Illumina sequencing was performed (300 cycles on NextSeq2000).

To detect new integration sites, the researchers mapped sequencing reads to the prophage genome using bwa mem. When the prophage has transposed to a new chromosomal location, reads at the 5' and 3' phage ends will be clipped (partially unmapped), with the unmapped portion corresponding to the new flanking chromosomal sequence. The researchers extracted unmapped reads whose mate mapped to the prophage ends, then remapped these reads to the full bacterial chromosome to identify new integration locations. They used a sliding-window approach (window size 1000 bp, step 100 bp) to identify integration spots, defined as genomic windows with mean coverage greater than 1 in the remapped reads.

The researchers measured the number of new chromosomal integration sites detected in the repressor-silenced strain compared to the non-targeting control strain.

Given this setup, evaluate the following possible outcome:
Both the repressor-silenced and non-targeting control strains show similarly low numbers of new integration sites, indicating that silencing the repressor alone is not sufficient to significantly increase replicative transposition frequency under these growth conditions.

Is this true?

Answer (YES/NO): NO